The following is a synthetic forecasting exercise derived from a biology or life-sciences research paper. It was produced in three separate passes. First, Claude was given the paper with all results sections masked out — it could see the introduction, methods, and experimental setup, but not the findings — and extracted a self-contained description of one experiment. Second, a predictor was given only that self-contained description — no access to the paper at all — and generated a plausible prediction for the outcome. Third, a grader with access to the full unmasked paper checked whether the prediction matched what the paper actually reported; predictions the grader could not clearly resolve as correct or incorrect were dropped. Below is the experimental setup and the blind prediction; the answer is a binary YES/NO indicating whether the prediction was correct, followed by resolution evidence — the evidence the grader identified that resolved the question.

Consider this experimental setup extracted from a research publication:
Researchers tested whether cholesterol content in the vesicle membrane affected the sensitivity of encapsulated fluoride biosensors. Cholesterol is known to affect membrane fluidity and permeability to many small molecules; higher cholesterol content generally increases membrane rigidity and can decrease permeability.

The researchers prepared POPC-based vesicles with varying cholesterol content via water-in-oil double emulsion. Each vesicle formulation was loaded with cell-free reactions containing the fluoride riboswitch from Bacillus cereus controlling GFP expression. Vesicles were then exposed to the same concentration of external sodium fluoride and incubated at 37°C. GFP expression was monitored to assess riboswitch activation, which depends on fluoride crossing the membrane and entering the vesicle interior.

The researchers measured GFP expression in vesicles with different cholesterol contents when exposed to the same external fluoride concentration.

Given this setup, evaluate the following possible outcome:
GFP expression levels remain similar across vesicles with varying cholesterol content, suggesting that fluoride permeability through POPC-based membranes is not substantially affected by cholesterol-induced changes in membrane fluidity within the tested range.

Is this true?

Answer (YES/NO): NO